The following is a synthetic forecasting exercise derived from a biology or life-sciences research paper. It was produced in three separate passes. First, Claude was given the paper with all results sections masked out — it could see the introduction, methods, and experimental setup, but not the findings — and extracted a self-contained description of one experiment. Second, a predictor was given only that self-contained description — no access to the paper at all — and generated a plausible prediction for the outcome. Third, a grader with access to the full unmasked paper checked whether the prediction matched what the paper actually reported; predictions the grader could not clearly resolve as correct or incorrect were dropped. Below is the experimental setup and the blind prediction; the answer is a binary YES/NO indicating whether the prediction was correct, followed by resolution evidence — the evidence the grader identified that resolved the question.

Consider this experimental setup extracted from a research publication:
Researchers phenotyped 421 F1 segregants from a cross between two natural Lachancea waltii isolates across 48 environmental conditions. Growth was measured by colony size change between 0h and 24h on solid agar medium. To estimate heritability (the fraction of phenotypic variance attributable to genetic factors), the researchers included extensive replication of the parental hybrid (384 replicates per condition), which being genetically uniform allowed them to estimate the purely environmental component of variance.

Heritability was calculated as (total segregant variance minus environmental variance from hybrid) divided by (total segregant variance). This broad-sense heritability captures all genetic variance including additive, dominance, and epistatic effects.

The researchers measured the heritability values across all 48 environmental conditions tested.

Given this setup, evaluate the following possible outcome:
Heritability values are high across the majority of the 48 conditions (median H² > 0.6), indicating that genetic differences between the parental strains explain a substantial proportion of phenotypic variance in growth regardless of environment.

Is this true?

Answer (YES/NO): YES